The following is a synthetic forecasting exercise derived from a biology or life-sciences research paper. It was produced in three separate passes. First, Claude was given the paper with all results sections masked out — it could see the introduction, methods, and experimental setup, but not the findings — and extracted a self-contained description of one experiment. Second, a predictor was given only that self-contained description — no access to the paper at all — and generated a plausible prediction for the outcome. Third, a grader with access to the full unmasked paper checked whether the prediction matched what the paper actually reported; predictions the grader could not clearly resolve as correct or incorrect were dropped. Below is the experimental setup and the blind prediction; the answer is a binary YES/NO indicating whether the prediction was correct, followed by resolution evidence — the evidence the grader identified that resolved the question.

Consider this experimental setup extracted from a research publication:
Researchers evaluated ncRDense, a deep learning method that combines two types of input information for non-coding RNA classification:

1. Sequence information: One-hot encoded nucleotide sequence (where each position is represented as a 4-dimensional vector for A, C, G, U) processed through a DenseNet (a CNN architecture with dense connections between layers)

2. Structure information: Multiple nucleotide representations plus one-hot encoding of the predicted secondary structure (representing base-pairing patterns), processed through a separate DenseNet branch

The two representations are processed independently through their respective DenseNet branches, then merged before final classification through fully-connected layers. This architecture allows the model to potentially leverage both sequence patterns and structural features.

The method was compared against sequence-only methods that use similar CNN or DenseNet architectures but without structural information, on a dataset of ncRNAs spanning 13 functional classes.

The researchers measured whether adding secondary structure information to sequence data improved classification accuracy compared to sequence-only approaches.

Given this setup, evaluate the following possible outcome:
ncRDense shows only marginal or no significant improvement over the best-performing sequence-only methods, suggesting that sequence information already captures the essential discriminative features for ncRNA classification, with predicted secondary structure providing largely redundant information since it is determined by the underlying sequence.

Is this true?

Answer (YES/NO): NO